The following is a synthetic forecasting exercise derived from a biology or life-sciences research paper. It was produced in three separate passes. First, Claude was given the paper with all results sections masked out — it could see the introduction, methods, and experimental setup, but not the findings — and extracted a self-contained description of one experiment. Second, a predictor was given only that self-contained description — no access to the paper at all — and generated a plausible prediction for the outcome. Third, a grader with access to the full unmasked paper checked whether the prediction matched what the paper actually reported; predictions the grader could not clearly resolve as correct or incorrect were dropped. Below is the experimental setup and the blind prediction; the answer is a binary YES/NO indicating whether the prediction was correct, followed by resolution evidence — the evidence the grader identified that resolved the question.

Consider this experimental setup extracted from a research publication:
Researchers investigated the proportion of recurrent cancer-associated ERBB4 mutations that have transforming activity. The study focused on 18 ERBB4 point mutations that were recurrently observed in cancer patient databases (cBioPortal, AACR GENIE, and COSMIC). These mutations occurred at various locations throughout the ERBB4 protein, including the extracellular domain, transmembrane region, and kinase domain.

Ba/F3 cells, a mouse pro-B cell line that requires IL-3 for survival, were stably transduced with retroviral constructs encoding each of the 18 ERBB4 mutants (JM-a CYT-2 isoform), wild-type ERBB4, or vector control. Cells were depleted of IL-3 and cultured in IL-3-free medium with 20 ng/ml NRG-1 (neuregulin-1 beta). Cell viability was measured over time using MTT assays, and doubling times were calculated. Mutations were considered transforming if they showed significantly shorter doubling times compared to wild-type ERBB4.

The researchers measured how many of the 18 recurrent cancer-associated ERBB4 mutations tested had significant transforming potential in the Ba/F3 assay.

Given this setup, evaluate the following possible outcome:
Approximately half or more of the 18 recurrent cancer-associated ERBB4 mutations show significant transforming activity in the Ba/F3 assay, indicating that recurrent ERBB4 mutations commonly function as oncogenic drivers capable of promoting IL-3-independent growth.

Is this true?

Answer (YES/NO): NO